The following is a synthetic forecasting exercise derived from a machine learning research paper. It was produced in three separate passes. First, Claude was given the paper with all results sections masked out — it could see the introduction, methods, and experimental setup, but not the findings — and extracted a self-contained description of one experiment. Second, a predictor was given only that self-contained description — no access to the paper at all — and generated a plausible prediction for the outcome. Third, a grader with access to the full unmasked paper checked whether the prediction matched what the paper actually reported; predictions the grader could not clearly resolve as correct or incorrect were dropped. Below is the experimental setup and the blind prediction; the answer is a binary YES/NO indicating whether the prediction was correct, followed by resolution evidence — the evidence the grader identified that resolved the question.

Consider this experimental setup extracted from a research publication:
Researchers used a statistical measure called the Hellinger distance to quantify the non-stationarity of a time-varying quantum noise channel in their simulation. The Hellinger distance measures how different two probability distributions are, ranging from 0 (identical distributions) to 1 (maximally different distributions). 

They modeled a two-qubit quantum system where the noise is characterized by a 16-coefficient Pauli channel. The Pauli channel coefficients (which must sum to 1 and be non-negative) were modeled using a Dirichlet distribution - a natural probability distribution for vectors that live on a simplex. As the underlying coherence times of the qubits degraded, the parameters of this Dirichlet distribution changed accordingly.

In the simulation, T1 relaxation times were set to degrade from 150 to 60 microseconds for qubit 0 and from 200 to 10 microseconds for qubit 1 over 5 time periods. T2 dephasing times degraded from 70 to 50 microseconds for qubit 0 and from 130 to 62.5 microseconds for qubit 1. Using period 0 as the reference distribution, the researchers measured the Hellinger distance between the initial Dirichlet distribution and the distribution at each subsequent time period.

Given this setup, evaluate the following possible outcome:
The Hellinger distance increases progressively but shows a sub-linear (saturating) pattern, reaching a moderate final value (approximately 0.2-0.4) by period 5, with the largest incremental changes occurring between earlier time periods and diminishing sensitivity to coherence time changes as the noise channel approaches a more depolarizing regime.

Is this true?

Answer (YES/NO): NO